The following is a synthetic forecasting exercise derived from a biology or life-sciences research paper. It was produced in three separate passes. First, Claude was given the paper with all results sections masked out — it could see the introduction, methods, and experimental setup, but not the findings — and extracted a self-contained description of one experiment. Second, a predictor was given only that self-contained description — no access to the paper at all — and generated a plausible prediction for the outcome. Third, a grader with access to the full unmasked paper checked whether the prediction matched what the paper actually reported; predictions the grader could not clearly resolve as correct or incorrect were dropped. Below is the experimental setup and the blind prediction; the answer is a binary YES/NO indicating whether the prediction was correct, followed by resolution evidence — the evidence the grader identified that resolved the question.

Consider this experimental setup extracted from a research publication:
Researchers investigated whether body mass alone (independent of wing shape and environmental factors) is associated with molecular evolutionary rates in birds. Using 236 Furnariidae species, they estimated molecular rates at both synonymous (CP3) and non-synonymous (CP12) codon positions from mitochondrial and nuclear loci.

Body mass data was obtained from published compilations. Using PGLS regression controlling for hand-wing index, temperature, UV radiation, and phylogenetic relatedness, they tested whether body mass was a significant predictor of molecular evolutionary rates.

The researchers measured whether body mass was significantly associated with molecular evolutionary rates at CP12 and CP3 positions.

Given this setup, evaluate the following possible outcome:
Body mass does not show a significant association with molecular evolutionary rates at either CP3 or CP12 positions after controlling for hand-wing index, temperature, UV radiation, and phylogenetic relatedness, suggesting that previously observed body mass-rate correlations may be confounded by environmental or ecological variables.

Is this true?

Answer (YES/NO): NO